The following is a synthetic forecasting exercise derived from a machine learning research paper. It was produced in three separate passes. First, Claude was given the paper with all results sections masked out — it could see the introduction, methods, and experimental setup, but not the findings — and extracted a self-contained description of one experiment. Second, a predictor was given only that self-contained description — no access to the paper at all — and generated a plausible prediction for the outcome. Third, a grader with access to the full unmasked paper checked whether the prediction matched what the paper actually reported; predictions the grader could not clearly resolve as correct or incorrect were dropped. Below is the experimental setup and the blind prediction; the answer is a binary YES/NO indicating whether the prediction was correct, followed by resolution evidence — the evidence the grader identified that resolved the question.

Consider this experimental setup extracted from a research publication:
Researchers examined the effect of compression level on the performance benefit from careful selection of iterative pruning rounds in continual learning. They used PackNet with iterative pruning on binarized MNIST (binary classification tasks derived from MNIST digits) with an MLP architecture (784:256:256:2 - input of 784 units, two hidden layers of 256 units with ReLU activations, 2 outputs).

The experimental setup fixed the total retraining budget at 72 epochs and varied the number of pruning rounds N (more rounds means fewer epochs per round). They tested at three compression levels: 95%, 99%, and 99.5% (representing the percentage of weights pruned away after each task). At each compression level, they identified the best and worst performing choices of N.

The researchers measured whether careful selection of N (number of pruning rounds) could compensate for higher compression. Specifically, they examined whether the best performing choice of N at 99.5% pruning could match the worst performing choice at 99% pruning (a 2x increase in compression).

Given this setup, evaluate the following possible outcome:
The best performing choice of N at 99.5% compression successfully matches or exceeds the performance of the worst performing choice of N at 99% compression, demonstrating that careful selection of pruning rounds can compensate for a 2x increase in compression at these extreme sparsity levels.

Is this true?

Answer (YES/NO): YES